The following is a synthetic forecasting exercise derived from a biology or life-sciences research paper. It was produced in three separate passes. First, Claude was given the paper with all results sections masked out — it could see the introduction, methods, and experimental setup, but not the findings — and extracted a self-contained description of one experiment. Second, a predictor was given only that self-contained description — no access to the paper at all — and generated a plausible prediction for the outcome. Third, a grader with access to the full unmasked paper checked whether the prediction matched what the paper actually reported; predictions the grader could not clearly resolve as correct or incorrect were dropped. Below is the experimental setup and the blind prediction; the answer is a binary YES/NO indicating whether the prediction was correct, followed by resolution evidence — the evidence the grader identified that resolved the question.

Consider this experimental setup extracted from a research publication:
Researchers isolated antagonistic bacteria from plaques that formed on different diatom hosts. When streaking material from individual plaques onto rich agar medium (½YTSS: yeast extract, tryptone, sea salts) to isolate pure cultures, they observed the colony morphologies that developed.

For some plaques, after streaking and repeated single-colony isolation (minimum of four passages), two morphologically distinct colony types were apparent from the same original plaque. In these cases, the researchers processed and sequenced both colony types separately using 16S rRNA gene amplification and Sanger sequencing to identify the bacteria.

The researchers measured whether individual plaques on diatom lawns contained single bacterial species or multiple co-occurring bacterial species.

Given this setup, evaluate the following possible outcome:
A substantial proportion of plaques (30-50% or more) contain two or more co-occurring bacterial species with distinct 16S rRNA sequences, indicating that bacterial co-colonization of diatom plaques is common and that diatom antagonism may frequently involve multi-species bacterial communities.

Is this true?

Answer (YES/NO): NO